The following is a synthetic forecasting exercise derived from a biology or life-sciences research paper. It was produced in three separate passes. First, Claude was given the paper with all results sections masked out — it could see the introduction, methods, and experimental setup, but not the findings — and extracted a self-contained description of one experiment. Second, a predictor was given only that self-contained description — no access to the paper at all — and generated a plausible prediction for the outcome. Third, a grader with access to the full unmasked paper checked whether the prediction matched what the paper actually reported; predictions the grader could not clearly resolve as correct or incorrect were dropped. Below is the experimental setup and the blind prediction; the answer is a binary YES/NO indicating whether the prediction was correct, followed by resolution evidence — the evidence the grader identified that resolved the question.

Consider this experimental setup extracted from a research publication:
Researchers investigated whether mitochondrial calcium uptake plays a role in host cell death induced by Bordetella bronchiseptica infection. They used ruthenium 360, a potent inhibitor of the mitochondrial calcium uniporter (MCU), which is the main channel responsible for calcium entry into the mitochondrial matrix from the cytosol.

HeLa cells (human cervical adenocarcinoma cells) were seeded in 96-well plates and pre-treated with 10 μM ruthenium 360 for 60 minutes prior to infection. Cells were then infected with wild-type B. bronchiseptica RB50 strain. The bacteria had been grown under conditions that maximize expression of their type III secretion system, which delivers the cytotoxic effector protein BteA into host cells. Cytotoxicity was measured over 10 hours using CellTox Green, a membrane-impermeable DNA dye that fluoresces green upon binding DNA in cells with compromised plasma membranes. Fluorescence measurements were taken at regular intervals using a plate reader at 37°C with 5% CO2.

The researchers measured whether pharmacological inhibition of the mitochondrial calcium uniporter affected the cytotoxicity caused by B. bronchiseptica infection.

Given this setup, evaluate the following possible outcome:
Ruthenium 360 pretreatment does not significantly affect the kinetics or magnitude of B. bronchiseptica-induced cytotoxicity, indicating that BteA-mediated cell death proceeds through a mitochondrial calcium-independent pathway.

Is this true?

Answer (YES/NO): YES